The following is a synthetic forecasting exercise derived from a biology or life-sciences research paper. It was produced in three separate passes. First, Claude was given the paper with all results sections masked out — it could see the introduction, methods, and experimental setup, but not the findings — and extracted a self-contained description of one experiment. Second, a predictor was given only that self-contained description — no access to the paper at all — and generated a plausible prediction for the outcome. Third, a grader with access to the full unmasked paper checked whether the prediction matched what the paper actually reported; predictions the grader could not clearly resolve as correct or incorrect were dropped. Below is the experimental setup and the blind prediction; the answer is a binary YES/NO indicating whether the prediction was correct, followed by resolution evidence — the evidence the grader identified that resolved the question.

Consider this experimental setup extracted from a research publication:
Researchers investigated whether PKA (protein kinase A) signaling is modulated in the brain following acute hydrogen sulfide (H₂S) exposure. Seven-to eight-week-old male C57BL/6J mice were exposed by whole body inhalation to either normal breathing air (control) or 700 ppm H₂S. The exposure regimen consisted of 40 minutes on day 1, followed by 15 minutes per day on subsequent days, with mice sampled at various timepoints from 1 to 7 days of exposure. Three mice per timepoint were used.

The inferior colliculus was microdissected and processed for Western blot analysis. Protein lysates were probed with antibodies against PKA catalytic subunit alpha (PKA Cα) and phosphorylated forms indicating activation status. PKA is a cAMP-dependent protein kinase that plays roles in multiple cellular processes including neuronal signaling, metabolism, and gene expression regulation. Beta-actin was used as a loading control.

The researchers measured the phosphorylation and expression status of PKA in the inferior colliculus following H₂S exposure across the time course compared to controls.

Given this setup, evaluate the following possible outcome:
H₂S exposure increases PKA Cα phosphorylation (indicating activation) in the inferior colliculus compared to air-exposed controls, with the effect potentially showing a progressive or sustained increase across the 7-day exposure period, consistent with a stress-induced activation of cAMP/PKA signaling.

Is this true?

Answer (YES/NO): NO